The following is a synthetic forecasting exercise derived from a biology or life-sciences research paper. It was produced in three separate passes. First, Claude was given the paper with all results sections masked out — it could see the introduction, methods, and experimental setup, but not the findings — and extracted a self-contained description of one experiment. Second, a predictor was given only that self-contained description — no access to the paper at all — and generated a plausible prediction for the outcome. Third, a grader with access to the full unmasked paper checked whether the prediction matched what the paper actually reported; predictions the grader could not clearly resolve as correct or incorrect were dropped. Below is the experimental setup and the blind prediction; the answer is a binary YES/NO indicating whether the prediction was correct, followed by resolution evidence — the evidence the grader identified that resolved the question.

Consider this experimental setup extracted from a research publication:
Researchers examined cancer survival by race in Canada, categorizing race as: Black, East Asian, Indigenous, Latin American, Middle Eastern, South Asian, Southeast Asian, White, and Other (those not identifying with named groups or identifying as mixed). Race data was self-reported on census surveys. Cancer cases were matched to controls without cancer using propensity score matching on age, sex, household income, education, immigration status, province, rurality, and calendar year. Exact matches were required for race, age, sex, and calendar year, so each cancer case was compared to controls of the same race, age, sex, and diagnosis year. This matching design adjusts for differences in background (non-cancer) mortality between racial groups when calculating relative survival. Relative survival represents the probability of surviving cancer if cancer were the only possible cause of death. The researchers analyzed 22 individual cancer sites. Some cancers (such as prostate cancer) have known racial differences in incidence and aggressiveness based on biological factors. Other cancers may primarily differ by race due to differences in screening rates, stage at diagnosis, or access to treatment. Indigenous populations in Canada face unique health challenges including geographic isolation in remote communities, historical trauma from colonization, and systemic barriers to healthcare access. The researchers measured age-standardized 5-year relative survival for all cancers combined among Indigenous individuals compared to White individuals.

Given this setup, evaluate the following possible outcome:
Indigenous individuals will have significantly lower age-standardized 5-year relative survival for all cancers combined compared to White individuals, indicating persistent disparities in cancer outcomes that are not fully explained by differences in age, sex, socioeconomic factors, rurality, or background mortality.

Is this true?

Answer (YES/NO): YES